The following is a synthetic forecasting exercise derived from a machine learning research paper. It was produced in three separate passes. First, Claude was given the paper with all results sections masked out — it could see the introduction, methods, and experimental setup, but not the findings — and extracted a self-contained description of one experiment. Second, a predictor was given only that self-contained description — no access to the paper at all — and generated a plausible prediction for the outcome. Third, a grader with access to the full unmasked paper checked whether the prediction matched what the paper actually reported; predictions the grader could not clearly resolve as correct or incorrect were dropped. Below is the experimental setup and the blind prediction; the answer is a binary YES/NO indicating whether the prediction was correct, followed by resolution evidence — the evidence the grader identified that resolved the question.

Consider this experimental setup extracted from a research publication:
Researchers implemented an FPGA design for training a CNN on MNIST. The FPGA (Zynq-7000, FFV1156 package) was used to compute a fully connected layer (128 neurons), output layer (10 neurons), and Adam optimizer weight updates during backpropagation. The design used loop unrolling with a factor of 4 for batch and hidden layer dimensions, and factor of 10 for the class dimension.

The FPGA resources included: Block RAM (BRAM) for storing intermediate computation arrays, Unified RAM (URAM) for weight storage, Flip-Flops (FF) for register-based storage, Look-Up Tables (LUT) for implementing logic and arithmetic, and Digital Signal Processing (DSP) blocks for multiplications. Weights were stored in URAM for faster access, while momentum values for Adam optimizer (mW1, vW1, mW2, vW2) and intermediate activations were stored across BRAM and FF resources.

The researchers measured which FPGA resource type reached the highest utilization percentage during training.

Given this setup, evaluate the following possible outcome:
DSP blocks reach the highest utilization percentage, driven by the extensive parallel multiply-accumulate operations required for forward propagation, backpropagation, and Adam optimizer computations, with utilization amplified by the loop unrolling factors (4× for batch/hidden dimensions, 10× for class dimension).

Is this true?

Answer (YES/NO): NO